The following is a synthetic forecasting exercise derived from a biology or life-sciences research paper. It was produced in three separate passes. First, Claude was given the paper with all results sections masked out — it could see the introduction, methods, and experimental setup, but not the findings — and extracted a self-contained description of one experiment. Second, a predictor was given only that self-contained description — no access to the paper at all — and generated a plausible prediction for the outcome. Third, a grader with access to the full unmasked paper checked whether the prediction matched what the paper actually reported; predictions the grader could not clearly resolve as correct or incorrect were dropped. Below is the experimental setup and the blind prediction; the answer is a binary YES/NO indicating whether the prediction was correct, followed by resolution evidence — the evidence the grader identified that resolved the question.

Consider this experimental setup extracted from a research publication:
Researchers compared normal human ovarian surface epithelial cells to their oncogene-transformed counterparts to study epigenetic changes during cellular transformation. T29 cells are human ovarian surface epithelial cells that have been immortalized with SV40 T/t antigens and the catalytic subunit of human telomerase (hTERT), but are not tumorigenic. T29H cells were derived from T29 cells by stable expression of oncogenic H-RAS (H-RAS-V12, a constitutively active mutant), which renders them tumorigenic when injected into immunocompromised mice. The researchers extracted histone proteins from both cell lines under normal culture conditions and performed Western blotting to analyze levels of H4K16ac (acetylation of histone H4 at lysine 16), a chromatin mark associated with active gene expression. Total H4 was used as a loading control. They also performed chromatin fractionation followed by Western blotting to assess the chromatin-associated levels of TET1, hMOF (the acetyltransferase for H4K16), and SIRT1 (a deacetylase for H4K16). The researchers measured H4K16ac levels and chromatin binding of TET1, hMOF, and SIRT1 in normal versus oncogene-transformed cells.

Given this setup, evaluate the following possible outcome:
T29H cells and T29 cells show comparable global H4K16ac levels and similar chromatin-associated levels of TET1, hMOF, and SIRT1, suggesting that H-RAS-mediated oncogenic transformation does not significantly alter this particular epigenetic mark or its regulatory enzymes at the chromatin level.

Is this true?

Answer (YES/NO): NO